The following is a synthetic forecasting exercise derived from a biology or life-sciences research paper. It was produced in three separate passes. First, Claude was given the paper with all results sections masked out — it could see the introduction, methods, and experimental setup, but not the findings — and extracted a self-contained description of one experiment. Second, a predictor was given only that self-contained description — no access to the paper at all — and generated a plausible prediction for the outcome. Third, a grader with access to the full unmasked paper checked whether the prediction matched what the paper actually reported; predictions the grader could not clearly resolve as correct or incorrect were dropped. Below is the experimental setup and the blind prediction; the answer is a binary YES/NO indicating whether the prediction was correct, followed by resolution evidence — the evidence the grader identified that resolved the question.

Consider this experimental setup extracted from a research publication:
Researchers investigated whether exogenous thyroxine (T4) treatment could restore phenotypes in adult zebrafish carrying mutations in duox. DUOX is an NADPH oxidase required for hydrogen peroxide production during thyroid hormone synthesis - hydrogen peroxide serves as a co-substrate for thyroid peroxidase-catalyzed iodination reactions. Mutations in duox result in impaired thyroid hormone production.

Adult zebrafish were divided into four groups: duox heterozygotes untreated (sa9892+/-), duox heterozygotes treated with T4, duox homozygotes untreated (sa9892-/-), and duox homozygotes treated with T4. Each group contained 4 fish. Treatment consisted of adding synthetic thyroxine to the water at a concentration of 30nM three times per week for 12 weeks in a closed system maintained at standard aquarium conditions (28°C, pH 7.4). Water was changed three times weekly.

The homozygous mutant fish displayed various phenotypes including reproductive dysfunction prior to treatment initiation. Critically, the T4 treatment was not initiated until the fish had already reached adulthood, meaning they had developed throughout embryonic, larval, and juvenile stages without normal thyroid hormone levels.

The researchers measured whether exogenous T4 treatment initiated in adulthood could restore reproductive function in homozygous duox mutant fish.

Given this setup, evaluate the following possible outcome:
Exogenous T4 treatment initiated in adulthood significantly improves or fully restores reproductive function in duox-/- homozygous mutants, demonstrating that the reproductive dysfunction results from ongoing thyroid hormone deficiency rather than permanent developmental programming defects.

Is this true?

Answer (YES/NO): YES